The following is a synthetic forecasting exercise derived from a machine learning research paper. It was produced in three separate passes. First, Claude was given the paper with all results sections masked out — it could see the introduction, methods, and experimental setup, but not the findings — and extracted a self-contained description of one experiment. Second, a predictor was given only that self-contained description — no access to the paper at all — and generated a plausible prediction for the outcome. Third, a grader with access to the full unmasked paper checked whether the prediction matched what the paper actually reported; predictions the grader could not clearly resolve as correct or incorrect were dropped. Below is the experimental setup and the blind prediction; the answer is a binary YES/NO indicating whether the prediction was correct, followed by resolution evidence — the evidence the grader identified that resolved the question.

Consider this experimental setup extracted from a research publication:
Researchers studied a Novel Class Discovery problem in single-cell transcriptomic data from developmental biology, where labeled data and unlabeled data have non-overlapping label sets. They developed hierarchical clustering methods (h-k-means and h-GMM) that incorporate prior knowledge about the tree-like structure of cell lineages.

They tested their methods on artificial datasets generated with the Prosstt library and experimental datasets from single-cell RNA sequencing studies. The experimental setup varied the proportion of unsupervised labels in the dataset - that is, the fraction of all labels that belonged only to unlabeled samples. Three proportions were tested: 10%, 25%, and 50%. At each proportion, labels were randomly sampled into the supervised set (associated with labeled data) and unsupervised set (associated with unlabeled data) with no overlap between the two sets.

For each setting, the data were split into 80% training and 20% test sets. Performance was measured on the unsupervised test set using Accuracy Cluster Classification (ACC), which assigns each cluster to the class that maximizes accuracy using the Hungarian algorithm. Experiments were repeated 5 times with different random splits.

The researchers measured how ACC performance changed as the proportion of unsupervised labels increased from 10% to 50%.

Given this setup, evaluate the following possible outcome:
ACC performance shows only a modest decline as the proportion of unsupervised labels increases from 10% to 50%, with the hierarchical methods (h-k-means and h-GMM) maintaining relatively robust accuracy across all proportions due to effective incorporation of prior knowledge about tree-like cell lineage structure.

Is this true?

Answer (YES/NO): NO